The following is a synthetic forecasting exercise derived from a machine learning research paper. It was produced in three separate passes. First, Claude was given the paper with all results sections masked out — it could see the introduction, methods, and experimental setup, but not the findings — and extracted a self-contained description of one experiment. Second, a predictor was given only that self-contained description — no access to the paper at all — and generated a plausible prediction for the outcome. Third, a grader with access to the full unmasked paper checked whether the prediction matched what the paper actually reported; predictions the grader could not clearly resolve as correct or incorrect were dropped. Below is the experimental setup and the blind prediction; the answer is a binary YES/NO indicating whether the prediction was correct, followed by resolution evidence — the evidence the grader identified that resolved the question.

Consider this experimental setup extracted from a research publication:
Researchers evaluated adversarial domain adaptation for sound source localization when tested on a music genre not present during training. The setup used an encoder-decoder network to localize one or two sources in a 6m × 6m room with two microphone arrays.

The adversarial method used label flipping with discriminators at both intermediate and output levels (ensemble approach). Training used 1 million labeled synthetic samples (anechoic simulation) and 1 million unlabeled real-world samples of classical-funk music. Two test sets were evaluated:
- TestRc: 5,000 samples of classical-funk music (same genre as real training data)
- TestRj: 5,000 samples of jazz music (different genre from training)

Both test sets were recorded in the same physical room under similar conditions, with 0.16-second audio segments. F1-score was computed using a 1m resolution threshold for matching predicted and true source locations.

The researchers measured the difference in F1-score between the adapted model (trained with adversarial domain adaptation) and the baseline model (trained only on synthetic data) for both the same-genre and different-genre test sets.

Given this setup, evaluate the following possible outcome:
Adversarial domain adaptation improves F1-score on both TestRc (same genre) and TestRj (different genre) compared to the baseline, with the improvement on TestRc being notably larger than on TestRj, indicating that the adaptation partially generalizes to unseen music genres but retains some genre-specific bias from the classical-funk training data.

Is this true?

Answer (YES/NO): NO